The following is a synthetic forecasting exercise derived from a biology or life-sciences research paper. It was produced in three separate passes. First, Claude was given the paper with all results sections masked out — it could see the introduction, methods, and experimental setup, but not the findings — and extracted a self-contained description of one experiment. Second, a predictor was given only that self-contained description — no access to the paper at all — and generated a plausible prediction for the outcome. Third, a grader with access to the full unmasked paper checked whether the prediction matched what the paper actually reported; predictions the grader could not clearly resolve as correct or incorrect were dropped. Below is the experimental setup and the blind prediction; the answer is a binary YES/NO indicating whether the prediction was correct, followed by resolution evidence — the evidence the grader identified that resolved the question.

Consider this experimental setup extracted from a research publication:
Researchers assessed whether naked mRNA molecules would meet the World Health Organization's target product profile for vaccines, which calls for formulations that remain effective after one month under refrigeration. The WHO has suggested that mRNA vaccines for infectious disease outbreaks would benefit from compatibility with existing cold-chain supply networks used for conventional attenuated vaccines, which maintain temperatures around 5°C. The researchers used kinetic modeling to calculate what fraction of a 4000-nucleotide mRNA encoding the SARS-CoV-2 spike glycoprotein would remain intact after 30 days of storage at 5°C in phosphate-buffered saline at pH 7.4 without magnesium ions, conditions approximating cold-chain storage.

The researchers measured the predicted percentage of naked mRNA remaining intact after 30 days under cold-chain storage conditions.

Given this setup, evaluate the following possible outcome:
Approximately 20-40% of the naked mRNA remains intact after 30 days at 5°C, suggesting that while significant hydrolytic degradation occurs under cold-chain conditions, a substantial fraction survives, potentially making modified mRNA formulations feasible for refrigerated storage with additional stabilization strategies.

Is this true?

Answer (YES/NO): NO